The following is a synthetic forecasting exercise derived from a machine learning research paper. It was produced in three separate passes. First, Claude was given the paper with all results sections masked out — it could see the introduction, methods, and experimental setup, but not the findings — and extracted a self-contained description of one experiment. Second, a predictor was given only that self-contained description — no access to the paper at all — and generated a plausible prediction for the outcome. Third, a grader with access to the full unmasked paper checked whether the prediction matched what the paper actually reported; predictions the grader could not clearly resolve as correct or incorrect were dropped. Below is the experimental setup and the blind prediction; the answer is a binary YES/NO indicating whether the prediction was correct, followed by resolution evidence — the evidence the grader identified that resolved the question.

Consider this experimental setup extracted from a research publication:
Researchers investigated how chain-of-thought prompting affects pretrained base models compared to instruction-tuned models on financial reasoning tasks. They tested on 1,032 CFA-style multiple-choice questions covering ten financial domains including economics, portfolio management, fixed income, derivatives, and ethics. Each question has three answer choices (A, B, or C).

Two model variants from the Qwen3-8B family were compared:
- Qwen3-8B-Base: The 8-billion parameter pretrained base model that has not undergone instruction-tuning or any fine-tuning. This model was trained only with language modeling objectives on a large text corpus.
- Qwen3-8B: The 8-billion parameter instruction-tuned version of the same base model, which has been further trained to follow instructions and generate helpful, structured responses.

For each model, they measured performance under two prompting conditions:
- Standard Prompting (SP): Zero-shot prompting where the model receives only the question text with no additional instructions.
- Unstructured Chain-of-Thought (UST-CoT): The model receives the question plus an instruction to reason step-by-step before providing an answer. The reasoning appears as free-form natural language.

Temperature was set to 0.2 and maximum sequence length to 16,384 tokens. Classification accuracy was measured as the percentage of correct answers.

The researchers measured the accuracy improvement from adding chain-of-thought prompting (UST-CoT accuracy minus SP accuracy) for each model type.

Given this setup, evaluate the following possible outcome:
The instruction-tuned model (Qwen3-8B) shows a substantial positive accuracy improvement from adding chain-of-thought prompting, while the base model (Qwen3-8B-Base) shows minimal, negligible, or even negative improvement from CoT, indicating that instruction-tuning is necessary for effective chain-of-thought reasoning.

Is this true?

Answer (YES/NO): NO